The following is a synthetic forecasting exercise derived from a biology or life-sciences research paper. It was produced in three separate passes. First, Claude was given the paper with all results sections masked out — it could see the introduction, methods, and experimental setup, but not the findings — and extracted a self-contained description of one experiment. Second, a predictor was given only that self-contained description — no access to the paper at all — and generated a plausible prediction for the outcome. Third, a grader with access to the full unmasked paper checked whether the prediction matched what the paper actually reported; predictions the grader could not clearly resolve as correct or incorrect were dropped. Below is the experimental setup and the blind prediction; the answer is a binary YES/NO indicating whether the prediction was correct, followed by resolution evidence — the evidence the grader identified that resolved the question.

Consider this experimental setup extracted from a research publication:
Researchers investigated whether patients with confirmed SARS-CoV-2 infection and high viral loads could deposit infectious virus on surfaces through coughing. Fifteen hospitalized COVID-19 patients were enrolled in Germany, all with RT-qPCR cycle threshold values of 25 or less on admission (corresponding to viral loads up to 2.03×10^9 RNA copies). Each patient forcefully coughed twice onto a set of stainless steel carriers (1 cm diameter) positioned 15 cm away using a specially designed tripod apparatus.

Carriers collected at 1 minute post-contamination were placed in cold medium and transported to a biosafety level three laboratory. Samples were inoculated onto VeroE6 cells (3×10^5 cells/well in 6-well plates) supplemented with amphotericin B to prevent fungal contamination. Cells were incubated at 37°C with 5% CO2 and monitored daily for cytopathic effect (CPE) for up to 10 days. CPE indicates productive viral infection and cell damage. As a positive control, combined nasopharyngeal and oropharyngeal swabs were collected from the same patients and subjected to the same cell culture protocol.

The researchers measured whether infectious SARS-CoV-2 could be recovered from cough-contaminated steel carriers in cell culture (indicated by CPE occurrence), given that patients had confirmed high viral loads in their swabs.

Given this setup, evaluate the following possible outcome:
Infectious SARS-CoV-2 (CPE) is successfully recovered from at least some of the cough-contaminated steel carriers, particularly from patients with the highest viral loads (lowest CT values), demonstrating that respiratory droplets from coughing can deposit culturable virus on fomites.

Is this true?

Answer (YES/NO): NO